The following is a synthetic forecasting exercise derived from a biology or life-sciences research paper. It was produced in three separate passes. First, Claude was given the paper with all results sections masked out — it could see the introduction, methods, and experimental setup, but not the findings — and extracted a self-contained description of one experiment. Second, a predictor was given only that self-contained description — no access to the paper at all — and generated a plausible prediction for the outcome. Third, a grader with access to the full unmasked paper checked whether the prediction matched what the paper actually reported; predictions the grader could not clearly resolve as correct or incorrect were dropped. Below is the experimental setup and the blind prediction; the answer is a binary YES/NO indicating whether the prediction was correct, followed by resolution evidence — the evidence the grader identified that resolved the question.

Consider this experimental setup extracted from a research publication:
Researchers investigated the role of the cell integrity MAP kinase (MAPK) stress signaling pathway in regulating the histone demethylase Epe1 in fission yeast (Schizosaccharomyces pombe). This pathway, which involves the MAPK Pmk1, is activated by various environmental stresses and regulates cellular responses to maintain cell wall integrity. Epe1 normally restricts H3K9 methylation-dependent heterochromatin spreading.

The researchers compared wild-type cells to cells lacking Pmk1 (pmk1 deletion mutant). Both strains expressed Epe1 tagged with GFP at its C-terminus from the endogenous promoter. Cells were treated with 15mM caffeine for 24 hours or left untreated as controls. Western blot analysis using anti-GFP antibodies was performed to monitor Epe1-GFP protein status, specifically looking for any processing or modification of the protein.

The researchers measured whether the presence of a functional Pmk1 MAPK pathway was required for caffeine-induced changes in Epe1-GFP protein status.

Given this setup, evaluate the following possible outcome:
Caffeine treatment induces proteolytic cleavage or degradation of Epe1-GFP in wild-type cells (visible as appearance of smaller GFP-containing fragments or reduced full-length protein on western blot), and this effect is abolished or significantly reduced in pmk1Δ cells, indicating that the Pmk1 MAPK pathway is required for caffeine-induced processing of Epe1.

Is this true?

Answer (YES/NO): YES